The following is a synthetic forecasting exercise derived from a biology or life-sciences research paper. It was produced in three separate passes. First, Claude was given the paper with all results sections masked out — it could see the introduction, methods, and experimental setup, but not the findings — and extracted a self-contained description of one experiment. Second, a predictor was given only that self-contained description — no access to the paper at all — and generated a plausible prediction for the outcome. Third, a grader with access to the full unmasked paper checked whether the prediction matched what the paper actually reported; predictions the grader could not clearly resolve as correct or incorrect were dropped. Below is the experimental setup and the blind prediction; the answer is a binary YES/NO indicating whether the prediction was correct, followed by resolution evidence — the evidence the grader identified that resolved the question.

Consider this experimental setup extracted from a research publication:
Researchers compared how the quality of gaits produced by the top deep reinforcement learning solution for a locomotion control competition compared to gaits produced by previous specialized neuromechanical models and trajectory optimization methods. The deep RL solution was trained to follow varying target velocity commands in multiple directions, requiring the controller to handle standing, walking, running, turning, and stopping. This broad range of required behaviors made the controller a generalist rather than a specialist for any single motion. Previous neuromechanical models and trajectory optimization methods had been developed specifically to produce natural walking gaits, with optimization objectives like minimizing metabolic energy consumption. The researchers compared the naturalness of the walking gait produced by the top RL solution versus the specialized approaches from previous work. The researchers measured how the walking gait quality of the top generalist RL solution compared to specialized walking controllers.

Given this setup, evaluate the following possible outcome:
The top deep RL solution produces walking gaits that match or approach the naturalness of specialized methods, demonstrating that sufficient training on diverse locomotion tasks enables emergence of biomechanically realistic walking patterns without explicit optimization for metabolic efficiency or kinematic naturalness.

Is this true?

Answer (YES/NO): NO